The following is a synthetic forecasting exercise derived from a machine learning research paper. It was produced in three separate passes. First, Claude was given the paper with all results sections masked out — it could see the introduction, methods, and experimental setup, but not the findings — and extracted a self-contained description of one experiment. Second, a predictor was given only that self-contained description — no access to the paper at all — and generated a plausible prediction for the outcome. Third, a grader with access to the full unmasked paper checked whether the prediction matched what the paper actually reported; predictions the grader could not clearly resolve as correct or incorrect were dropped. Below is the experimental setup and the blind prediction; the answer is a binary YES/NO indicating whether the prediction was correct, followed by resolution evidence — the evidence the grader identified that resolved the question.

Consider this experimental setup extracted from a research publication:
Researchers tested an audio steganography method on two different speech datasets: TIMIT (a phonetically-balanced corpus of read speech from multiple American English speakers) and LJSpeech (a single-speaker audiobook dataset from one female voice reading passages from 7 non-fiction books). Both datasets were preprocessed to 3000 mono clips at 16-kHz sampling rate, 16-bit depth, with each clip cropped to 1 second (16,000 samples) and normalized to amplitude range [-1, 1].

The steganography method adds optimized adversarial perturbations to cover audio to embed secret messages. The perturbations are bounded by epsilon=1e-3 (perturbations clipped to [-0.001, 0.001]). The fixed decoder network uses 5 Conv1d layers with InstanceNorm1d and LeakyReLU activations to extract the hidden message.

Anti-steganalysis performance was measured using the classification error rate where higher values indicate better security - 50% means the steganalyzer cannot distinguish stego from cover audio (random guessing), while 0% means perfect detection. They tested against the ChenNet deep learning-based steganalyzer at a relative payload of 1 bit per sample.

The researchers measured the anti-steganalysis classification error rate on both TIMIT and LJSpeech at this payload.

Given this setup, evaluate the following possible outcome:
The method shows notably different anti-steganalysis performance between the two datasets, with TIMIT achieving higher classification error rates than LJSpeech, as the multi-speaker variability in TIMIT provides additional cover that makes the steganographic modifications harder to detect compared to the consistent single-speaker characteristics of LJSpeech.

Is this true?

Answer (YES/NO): NO